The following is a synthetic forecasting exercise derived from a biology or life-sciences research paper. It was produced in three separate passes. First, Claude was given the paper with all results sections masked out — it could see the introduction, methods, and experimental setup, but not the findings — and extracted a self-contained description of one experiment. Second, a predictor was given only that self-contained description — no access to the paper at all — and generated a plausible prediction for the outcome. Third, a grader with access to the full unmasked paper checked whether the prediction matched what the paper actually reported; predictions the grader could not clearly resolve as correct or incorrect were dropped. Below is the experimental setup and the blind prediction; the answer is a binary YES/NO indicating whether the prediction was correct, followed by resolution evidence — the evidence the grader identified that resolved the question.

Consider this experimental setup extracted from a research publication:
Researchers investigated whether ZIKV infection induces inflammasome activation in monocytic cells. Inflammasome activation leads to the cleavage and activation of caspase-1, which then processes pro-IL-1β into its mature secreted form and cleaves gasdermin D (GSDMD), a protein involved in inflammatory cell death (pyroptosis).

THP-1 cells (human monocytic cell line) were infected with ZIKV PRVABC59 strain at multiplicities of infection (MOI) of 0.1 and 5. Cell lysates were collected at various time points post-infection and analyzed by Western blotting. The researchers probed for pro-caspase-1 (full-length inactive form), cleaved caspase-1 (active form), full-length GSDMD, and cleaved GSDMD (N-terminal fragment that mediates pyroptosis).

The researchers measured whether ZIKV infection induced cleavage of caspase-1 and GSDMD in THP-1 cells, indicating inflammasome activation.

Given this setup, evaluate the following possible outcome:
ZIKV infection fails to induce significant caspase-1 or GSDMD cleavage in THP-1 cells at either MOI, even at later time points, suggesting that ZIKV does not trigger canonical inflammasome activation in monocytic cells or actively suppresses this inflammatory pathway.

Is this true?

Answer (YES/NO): NO